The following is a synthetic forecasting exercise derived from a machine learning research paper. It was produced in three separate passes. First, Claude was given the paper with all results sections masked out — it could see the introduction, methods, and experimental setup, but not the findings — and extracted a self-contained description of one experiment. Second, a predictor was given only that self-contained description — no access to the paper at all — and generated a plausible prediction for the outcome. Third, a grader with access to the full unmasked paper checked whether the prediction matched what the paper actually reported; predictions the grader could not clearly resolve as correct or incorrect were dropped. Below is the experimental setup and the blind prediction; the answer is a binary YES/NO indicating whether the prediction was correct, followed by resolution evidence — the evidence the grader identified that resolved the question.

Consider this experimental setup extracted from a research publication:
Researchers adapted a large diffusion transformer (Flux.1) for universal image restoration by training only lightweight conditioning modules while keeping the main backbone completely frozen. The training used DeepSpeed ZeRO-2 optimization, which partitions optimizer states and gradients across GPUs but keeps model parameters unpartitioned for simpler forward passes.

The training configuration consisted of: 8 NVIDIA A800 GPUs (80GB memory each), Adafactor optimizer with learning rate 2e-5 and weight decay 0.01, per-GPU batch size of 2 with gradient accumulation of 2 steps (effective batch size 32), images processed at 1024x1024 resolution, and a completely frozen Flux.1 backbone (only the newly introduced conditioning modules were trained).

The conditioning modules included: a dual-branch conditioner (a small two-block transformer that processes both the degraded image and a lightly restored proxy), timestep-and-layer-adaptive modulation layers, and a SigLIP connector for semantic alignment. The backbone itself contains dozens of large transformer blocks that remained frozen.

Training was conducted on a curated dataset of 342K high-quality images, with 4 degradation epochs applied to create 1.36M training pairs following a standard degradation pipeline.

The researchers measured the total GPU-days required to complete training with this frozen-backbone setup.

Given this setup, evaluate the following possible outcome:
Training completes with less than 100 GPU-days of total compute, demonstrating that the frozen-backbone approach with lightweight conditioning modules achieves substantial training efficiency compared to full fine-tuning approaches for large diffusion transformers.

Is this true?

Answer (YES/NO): YES